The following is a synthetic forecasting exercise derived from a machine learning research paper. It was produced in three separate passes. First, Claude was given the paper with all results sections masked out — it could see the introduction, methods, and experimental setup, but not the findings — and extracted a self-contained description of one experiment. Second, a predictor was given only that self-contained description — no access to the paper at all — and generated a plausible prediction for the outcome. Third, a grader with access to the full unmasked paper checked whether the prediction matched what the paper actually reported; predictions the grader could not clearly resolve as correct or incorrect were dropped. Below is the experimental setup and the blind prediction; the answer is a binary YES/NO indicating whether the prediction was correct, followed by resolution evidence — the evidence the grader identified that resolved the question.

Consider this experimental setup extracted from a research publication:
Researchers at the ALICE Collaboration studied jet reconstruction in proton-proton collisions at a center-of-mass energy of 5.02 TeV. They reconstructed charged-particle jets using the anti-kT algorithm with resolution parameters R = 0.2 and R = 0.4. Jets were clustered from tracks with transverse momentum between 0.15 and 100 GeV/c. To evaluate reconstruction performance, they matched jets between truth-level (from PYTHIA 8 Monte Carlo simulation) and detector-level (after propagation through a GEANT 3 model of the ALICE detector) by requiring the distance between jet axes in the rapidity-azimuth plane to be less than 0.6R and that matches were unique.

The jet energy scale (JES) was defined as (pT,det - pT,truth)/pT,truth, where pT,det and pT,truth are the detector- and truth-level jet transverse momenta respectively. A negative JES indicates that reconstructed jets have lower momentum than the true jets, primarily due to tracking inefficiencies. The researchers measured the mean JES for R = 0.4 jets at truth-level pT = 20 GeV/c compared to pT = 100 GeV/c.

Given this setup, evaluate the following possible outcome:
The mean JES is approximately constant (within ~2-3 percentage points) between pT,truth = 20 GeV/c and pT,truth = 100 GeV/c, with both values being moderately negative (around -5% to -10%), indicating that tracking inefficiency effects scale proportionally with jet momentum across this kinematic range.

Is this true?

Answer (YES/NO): NO